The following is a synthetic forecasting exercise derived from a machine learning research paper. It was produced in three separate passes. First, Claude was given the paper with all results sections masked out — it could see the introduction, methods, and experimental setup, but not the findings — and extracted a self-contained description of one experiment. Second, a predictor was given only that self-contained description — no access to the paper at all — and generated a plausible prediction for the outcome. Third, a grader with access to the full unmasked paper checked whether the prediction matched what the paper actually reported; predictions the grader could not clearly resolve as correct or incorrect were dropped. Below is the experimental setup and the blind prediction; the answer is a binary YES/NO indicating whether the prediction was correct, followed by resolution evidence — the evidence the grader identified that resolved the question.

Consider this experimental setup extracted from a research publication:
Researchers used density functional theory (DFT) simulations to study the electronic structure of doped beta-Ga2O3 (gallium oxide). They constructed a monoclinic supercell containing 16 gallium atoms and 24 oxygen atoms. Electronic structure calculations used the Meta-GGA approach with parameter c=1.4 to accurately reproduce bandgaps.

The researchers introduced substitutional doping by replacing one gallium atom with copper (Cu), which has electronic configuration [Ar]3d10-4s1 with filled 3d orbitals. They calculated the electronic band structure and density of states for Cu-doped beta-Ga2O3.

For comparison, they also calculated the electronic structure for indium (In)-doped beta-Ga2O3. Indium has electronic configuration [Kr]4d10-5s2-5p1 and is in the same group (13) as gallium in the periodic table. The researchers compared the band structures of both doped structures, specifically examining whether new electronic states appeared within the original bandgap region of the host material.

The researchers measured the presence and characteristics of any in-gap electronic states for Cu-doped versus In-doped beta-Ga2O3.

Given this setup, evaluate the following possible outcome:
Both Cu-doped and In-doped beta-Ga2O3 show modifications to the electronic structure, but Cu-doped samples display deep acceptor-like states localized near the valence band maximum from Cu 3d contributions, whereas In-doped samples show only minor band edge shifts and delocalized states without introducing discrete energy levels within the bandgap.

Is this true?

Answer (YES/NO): NO